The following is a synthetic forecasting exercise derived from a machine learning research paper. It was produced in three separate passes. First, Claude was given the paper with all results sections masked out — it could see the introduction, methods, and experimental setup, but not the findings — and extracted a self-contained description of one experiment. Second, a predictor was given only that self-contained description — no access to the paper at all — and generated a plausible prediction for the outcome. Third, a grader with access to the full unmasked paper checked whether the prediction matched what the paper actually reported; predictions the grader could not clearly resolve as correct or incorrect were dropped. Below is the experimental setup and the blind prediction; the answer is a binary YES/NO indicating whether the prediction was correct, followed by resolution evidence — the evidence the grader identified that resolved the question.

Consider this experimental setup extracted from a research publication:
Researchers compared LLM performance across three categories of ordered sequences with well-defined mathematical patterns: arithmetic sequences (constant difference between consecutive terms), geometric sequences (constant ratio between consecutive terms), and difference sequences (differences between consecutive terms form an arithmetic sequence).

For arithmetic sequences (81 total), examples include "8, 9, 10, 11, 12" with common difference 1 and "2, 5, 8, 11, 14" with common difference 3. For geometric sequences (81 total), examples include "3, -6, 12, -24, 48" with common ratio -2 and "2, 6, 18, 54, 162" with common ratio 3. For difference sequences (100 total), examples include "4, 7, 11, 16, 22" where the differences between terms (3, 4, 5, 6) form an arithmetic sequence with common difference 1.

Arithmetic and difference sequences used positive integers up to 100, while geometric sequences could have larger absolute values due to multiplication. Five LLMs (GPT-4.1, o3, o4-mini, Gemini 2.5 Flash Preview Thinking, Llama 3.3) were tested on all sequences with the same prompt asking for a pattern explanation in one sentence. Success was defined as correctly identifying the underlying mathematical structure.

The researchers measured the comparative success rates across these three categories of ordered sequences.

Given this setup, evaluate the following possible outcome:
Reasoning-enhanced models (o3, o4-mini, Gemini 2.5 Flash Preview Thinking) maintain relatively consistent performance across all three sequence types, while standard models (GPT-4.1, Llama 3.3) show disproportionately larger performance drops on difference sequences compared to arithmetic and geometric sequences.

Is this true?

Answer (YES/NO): NO